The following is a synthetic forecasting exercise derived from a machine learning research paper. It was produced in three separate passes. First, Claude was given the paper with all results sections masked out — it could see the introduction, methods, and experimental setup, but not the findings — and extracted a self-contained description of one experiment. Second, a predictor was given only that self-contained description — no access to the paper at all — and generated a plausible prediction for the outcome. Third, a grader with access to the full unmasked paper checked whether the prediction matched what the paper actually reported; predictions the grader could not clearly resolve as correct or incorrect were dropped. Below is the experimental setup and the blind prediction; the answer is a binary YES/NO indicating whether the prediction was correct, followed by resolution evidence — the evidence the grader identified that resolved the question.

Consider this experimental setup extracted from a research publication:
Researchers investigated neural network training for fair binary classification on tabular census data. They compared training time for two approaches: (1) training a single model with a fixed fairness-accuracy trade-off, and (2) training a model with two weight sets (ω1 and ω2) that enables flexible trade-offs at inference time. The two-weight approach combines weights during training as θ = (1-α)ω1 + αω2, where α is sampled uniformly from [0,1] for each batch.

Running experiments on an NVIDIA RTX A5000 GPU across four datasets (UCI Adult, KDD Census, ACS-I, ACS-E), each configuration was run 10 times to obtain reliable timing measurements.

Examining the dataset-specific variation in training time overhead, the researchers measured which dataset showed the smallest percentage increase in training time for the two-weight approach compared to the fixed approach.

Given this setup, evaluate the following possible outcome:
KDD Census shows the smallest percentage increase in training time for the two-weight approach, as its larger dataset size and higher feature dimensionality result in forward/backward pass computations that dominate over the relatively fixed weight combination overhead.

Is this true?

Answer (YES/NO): NO